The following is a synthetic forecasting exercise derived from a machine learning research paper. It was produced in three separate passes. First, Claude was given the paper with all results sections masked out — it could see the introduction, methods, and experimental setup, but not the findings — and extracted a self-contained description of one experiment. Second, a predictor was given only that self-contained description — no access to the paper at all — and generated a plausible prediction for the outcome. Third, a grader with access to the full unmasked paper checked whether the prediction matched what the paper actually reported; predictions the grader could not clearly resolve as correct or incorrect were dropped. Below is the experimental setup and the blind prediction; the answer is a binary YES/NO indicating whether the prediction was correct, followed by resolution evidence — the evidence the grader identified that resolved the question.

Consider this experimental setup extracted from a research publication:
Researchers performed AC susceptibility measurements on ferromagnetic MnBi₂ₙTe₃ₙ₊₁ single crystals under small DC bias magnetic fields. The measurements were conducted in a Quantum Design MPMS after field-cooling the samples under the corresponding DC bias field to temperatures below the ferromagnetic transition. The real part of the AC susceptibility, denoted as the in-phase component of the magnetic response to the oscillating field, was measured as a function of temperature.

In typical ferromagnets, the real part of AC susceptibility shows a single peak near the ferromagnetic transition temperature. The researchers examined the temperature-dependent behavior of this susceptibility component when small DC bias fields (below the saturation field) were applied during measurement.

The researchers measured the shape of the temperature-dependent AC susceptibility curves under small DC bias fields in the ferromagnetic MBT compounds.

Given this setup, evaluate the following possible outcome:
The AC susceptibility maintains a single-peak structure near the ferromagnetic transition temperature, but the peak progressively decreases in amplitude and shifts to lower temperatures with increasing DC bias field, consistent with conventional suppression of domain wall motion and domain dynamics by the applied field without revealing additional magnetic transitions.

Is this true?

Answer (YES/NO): NO